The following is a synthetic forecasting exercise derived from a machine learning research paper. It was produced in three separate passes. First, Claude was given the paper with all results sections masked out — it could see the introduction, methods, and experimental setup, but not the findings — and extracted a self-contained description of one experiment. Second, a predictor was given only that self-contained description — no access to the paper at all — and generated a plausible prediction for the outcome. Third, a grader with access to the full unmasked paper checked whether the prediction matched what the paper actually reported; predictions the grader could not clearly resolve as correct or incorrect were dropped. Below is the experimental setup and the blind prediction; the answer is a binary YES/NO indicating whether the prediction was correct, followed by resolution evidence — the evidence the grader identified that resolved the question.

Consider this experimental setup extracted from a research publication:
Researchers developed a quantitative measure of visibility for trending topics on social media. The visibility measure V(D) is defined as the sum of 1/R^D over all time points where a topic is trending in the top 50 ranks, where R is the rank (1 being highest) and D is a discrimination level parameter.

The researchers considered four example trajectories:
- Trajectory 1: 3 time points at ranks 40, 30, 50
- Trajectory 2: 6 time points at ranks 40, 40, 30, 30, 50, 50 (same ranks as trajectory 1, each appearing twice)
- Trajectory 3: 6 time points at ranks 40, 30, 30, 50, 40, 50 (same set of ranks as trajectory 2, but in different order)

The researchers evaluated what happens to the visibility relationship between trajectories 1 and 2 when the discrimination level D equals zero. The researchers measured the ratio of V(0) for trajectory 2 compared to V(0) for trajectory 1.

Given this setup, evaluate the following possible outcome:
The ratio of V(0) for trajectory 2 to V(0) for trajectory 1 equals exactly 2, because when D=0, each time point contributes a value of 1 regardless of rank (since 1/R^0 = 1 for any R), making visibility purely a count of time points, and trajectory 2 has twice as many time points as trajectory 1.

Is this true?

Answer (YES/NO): YES